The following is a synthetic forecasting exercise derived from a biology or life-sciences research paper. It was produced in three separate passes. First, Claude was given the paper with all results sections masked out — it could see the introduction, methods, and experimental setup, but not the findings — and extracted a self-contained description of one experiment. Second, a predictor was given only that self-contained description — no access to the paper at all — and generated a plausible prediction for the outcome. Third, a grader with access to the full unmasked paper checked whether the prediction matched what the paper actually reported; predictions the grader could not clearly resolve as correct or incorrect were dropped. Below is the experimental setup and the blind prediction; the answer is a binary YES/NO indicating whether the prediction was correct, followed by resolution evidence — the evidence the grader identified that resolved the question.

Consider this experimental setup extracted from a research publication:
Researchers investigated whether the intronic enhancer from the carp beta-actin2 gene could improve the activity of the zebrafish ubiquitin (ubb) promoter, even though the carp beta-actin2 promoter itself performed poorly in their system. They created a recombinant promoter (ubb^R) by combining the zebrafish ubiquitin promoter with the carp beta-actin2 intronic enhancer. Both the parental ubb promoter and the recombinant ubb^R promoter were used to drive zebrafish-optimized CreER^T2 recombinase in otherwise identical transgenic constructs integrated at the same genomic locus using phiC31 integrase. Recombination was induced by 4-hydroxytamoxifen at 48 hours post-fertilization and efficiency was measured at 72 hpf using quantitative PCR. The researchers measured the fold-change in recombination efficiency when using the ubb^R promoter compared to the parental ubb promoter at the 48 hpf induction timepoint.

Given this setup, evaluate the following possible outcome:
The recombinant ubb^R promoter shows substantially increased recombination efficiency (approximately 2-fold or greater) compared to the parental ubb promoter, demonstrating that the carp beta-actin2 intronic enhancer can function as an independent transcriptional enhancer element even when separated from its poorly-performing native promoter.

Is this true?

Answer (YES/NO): YES